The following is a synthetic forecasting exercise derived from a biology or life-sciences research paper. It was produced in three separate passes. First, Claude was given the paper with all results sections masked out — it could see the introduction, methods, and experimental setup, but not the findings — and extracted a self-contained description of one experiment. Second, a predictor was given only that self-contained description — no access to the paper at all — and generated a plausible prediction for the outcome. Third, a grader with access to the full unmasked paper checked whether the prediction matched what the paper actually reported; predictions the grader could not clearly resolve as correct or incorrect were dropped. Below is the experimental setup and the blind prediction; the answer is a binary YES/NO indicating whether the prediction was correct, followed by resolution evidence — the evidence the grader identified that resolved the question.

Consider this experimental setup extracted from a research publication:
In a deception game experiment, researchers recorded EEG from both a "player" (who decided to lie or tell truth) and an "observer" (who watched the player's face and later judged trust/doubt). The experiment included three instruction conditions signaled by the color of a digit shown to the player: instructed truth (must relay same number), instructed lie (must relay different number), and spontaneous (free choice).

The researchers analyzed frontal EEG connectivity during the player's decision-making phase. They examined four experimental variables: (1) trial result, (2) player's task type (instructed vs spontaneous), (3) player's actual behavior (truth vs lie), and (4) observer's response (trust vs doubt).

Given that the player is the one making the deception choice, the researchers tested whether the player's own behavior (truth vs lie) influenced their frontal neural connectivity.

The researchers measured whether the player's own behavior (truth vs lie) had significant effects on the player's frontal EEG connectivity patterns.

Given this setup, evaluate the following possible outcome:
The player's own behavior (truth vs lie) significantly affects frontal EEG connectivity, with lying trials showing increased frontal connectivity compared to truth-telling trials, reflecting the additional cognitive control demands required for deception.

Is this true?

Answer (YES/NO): NO